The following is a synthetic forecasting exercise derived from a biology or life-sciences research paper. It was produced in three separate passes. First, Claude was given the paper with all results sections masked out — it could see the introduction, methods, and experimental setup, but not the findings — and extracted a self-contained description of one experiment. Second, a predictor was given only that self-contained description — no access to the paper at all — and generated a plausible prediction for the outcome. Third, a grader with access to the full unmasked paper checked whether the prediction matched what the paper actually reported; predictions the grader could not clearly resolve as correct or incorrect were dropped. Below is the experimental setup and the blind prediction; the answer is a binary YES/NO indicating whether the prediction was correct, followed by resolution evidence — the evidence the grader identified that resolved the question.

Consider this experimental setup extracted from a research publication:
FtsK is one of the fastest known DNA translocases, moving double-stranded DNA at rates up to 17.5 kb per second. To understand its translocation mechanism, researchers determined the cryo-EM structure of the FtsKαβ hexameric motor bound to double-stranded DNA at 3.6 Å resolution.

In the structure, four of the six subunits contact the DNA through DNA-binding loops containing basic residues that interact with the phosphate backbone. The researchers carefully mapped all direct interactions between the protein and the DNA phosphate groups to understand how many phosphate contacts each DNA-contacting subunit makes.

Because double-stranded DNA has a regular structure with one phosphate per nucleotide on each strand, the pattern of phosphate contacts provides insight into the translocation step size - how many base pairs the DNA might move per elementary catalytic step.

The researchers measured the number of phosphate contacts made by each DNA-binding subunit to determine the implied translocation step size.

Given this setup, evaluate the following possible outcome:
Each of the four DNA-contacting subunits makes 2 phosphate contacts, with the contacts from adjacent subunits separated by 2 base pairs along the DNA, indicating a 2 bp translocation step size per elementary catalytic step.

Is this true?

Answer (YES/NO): YES